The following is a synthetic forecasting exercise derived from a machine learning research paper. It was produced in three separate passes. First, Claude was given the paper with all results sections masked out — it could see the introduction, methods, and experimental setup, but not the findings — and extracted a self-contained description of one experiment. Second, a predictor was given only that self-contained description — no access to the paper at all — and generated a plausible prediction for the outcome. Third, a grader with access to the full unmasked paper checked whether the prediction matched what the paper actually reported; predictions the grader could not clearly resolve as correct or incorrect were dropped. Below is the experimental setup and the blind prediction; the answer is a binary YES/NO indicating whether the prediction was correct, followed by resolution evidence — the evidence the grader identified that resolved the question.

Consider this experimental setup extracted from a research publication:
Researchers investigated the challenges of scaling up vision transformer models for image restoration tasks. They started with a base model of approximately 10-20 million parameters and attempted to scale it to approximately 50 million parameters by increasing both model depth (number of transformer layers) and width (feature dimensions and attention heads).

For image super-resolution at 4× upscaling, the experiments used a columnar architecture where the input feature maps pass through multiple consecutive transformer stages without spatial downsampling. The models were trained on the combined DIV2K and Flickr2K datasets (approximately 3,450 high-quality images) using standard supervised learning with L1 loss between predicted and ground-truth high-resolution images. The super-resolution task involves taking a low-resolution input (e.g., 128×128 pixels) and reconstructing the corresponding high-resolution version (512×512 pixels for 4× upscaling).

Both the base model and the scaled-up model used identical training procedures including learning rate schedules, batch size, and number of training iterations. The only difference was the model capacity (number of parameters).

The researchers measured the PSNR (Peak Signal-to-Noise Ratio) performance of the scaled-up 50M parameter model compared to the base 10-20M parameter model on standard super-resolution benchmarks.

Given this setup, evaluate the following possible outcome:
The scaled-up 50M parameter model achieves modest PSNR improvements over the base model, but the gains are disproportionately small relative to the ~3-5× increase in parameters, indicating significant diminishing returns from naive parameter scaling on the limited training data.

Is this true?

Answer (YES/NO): NO